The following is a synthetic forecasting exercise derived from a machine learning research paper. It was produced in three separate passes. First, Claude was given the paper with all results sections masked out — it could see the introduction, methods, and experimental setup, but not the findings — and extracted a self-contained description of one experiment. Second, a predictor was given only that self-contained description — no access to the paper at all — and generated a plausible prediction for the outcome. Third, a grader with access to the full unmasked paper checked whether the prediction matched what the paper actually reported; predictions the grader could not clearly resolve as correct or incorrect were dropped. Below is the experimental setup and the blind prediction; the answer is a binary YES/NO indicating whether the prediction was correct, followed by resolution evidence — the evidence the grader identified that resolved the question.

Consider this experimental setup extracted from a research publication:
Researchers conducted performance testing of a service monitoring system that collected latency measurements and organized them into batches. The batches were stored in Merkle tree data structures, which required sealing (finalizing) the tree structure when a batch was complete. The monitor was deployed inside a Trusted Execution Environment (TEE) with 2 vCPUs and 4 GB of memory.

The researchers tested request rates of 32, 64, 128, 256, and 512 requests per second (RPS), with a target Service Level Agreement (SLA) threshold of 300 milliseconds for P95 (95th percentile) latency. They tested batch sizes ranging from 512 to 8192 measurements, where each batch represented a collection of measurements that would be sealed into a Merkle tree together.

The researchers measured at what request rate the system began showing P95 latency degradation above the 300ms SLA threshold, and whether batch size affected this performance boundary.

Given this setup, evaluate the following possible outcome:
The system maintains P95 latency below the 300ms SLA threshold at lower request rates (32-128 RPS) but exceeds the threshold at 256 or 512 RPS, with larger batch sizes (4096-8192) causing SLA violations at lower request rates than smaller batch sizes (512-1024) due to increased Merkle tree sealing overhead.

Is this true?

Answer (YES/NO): NO